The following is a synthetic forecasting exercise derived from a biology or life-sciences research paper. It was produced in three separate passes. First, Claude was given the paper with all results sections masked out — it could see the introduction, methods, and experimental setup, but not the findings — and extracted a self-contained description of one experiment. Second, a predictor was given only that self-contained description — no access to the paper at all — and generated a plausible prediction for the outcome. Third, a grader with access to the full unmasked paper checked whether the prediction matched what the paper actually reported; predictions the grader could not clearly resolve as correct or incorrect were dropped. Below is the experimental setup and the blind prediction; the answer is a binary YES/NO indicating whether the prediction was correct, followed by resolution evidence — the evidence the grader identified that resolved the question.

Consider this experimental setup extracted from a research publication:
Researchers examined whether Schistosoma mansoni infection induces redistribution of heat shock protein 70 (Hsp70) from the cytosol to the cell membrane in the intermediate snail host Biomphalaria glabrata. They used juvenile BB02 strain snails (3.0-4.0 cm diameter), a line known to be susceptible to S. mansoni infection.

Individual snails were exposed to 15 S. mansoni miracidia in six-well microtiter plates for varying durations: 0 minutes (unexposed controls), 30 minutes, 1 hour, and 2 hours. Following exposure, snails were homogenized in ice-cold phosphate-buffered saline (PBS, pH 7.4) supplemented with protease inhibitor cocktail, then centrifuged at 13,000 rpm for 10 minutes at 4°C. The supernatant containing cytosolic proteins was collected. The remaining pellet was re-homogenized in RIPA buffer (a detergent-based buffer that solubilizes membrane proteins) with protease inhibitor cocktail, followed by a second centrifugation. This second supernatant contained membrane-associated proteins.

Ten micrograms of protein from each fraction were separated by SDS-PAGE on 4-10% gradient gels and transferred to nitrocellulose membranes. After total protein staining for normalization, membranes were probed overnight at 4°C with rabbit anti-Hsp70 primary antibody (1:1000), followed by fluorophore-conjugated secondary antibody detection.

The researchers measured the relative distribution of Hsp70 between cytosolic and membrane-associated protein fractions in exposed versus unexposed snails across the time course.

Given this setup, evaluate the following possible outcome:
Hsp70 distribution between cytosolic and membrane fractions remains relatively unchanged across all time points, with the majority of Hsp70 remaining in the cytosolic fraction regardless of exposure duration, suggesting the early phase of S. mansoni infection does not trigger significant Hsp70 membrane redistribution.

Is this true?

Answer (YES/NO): NO